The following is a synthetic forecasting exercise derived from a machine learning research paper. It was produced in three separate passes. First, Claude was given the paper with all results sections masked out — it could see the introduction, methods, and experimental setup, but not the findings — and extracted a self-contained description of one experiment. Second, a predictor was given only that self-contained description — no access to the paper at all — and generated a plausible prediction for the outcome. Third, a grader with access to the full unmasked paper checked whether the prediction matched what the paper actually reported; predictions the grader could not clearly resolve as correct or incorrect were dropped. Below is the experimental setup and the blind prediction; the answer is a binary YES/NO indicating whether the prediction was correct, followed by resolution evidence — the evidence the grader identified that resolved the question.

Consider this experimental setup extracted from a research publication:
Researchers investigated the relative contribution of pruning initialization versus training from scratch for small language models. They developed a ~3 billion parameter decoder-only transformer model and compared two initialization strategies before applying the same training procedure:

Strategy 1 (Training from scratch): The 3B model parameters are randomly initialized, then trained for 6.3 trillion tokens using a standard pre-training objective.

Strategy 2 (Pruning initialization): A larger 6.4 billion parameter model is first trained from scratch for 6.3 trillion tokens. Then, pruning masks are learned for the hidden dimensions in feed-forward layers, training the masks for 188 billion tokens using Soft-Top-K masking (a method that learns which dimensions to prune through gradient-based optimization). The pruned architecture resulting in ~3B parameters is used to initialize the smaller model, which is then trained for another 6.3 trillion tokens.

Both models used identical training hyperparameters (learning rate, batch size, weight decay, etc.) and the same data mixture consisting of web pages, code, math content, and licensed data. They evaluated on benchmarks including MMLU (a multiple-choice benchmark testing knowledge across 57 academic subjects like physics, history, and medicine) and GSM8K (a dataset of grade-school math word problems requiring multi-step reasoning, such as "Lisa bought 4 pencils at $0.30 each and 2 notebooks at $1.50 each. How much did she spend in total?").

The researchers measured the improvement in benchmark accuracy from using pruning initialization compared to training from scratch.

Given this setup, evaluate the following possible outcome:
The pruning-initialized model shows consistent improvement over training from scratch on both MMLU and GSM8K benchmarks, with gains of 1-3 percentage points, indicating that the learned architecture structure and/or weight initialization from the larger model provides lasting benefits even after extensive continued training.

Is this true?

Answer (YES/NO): NO